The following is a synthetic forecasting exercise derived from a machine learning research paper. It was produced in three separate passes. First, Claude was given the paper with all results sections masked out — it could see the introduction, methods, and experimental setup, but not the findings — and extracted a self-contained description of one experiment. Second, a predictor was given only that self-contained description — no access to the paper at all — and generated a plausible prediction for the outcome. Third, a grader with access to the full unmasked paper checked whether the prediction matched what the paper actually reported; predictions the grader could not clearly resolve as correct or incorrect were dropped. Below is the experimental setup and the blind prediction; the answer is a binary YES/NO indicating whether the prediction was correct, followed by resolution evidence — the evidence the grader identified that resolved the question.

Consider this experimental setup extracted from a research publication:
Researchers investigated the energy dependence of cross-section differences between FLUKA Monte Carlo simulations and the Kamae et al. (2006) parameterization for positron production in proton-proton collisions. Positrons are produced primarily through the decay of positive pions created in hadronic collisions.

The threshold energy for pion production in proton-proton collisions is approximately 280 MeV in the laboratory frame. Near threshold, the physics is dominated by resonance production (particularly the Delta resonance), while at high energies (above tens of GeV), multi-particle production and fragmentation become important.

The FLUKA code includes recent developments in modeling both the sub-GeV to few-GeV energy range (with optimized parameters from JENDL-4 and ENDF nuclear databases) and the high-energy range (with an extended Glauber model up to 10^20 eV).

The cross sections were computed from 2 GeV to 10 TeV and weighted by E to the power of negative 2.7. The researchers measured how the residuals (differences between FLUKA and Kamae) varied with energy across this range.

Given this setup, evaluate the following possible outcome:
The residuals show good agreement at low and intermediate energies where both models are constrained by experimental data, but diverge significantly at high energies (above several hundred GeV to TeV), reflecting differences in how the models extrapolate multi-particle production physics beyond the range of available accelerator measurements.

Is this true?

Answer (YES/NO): NO